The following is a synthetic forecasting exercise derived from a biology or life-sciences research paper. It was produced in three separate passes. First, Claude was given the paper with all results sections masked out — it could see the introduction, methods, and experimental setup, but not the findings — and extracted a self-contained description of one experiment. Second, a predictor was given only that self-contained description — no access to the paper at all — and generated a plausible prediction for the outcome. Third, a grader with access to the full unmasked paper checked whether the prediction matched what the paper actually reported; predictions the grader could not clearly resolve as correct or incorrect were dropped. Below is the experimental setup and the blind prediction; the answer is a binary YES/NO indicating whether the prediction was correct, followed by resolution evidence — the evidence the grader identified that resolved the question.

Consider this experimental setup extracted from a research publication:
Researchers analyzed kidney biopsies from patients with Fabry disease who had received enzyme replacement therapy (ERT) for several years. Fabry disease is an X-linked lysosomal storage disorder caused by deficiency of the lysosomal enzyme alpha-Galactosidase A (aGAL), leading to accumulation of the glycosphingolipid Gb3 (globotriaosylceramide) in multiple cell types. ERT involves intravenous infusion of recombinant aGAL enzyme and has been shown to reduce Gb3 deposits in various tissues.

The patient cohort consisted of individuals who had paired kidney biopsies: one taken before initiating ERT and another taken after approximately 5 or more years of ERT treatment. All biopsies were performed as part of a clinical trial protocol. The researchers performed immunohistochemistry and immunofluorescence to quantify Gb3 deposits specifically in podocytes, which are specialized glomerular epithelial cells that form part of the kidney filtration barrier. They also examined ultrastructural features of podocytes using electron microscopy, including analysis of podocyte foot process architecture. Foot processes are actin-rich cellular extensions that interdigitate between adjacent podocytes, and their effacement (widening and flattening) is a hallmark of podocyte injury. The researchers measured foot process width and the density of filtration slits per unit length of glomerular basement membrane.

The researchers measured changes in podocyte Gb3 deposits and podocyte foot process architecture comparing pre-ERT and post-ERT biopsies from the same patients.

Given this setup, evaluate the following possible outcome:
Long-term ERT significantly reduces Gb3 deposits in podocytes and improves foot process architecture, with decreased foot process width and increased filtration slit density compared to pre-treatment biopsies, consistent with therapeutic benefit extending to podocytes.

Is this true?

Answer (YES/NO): NO